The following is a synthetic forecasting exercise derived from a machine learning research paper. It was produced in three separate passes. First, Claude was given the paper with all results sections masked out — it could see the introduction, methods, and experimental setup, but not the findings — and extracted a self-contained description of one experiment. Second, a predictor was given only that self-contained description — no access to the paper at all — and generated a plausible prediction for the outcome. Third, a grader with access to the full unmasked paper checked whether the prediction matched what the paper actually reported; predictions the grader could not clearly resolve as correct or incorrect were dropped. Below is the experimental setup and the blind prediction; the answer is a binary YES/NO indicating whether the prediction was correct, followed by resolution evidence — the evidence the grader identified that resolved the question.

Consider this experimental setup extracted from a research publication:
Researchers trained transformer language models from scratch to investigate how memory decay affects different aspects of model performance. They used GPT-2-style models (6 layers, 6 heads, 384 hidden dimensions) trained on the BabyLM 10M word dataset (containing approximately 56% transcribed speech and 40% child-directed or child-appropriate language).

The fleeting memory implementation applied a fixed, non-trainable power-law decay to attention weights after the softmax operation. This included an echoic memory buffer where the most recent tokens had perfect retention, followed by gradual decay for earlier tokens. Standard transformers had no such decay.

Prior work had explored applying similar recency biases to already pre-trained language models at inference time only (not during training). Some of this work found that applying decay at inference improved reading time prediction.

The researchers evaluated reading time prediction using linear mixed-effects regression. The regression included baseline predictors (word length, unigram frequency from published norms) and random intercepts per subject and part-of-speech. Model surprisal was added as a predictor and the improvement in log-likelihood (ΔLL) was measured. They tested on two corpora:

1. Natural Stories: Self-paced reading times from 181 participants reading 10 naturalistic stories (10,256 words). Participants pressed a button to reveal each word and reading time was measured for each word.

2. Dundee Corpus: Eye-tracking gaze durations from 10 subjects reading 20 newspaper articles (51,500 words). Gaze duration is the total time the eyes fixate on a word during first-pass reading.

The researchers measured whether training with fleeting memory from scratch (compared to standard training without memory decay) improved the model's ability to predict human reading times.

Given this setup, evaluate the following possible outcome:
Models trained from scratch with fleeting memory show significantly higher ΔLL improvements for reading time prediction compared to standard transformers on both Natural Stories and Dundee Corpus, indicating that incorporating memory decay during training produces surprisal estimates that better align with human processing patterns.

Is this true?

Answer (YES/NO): NO